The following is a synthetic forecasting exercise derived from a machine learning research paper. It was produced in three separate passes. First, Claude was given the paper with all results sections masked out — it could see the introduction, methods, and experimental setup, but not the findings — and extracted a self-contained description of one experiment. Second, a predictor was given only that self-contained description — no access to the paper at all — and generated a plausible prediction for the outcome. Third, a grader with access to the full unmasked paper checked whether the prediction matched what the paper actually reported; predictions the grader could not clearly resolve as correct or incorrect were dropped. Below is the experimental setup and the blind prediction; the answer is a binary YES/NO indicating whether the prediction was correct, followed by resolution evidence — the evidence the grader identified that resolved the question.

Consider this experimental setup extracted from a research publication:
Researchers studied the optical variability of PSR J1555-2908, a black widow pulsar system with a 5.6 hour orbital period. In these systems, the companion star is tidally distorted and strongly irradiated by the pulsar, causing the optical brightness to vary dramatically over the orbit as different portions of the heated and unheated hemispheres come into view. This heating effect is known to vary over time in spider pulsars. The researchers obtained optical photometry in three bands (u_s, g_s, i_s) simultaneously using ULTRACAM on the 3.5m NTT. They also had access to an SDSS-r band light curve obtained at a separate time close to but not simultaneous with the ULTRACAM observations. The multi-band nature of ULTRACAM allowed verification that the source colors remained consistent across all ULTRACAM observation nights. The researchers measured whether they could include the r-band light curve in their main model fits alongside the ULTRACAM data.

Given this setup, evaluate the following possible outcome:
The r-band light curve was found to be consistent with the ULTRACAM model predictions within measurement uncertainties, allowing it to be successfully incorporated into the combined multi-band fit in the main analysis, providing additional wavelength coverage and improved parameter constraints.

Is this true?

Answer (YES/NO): NO